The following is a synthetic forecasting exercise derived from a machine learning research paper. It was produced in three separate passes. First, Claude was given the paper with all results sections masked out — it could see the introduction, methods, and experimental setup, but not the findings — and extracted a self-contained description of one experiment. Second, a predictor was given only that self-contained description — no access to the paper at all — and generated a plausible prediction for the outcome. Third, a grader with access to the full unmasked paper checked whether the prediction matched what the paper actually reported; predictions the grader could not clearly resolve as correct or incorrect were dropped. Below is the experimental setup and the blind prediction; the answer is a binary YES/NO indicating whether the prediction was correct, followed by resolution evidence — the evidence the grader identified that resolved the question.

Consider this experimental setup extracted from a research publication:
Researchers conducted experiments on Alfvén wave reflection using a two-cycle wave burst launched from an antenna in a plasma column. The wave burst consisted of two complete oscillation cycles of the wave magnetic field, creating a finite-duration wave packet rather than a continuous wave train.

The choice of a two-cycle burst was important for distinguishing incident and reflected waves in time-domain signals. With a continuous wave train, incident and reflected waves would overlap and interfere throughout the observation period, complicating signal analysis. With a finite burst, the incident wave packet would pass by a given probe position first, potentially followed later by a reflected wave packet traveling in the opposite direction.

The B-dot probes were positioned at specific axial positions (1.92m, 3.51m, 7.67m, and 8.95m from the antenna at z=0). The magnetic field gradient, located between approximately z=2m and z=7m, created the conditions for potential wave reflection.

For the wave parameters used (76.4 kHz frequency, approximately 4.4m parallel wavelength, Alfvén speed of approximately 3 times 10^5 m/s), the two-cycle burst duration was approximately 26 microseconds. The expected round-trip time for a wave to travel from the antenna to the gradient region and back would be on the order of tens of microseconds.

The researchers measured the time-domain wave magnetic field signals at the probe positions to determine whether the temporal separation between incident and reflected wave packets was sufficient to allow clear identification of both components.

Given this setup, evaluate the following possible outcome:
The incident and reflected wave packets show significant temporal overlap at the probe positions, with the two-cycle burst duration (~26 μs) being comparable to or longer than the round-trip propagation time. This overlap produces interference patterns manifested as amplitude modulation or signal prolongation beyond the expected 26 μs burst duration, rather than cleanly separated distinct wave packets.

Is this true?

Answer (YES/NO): NO